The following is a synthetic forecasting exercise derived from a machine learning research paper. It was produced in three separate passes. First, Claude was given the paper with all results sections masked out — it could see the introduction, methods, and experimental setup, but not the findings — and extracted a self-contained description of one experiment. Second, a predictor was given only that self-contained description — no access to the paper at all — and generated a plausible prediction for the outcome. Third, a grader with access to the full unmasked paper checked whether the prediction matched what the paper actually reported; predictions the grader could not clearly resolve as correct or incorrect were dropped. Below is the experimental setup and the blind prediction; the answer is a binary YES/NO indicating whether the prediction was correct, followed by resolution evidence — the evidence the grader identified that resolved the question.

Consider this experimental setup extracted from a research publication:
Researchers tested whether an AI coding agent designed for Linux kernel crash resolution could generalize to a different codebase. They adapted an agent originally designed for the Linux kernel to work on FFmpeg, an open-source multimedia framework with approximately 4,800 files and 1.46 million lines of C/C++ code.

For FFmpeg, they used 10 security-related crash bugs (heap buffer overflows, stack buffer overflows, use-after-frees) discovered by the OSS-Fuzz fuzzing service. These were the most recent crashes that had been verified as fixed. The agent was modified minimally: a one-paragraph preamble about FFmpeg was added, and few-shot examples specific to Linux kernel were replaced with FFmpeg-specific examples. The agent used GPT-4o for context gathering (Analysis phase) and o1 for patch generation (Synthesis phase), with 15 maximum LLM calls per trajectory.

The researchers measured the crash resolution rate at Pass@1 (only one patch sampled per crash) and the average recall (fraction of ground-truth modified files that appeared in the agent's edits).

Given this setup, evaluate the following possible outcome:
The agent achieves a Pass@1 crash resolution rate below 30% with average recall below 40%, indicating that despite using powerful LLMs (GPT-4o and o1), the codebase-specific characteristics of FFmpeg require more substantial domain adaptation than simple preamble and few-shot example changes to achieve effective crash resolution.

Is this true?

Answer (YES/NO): NO